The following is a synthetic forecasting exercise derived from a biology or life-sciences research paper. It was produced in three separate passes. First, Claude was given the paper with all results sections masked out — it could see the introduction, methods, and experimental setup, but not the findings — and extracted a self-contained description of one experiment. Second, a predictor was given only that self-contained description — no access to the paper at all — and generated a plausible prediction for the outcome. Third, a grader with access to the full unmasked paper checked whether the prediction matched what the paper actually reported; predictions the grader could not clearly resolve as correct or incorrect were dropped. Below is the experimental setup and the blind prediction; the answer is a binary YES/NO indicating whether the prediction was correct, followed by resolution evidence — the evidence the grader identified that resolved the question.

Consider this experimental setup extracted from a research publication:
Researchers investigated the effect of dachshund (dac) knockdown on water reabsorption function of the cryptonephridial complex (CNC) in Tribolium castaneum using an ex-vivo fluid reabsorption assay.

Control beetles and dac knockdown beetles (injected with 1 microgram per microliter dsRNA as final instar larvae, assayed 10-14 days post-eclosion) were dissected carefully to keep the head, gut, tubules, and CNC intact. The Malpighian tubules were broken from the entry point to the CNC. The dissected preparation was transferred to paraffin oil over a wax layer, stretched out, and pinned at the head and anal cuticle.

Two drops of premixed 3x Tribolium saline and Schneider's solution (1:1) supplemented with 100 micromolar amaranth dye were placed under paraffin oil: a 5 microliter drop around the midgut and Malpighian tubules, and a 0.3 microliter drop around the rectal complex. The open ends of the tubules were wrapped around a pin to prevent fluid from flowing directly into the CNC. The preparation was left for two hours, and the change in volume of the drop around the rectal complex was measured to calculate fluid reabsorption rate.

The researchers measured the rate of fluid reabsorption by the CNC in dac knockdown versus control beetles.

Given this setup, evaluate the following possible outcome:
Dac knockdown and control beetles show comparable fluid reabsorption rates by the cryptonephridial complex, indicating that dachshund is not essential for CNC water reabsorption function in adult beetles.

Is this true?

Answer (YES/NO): NO